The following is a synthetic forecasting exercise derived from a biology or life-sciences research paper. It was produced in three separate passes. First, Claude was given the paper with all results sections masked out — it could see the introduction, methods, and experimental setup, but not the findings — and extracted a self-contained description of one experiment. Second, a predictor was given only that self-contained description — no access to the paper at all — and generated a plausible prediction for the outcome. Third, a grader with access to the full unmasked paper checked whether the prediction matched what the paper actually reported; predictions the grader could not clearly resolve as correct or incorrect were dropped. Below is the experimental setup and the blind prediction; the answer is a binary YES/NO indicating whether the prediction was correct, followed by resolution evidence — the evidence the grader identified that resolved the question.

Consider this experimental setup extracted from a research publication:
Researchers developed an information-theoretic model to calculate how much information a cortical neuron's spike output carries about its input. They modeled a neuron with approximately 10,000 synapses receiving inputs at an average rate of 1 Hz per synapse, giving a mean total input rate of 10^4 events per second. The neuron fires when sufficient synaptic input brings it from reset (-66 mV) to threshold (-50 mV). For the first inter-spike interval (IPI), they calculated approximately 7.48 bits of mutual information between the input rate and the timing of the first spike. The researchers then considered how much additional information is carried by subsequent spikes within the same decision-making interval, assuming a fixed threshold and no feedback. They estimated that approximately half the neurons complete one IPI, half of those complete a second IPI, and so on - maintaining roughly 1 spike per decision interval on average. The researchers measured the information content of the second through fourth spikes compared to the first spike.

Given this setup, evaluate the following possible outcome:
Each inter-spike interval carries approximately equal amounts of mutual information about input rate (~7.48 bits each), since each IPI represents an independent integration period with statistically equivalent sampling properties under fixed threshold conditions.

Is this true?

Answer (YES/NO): NO